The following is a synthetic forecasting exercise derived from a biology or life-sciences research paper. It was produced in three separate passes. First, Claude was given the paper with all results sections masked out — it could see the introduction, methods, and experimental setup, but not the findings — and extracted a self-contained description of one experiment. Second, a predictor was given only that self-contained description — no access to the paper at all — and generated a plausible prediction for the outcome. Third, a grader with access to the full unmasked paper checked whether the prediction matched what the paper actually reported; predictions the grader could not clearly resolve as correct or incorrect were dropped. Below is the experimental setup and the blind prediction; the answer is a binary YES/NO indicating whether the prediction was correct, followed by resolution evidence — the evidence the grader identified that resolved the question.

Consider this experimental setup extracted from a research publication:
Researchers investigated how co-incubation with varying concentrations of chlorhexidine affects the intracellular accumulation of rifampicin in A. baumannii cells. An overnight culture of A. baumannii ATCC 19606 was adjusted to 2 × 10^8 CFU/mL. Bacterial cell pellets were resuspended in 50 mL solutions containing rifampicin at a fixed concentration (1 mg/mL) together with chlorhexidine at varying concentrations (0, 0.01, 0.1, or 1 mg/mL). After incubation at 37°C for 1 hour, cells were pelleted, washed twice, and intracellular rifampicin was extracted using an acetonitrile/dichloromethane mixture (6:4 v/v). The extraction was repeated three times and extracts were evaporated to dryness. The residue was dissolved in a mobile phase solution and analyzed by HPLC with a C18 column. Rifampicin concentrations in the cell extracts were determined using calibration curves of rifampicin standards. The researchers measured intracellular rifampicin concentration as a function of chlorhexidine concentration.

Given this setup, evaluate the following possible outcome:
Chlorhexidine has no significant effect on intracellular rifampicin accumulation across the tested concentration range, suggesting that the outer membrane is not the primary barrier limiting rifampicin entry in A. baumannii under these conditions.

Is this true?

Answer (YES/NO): NO